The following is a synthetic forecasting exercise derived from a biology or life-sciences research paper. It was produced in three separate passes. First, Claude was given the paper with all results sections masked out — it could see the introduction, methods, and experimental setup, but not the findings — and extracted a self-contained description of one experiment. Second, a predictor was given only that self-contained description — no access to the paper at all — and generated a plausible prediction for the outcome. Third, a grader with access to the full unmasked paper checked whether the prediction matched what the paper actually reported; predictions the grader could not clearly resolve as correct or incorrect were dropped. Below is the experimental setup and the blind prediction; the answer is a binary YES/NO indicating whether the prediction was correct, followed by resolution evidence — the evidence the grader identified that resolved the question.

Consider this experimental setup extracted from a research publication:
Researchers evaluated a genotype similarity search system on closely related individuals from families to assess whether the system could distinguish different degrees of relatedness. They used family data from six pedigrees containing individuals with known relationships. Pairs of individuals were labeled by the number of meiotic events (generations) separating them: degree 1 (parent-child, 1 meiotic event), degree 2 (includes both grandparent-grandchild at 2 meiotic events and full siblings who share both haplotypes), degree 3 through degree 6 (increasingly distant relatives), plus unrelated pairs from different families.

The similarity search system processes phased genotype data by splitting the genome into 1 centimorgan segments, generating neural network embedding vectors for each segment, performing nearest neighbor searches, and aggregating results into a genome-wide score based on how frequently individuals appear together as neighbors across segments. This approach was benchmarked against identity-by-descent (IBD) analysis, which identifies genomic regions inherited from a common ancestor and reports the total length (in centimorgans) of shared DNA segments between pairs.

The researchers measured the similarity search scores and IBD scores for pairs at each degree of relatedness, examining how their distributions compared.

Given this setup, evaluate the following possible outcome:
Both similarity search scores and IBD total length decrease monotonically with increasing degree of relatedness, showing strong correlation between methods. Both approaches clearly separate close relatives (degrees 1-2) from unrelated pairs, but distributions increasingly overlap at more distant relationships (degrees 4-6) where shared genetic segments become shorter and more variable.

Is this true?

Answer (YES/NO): NO